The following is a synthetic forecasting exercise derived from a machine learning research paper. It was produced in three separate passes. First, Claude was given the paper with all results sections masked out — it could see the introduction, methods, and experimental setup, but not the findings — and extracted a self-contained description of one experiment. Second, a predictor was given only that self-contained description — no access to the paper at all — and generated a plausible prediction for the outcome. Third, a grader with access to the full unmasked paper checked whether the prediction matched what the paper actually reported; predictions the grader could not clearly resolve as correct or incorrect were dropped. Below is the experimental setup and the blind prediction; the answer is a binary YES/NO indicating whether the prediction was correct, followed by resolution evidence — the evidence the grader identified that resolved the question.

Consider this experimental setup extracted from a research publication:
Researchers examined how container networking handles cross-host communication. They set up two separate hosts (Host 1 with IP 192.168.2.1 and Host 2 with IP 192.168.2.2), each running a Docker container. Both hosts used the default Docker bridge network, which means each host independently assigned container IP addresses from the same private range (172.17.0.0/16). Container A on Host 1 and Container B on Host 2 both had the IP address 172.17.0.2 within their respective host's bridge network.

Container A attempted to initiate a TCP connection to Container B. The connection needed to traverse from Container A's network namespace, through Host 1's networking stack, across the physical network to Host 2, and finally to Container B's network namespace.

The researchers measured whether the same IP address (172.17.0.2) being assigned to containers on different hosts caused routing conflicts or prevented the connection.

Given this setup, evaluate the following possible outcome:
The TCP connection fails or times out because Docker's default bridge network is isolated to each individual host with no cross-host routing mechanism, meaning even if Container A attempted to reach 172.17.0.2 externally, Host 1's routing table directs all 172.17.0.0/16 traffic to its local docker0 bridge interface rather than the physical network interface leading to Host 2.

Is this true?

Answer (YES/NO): NO